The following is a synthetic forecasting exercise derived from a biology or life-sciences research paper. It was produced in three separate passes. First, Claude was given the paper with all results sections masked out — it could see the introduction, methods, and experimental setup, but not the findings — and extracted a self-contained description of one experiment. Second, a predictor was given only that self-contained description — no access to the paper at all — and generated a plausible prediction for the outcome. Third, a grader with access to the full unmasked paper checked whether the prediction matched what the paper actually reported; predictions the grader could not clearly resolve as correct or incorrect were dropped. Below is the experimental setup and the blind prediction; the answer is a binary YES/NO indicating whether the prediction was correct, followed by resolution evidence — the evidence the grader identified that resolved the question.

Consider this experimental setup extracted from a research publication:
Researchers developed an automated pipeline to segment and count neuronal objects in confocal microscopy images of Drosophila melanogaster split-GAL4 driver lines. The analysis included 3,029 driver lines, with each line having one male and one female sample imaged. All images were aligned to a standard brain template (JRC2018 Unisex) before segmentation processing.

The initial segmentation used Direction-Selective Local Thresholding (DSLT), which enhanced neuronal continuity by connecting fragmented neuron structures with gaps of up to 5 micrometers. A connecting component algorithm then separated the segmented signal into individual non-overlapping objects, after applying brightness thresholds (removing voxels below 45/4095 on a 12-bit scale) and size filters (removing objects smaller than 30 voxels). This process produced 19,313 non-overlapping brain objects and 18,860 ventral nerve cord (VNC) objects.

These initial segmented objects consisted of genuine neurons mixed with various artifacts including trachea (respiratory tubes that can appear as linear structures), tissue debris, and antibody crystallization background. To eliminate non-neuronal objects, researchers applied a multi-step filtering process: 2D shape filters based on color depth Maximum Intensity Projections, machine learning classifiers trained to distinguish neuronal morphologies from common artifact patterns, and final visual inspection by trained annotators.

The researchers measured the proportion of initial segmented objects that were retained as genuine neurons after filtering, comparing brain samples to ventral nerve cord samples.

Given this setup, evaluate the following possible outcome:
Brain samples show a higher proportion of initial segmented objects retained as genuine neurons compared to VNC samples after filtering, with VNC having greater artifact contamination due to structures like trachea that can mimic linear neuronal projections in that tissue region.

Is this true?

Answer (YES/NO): NO